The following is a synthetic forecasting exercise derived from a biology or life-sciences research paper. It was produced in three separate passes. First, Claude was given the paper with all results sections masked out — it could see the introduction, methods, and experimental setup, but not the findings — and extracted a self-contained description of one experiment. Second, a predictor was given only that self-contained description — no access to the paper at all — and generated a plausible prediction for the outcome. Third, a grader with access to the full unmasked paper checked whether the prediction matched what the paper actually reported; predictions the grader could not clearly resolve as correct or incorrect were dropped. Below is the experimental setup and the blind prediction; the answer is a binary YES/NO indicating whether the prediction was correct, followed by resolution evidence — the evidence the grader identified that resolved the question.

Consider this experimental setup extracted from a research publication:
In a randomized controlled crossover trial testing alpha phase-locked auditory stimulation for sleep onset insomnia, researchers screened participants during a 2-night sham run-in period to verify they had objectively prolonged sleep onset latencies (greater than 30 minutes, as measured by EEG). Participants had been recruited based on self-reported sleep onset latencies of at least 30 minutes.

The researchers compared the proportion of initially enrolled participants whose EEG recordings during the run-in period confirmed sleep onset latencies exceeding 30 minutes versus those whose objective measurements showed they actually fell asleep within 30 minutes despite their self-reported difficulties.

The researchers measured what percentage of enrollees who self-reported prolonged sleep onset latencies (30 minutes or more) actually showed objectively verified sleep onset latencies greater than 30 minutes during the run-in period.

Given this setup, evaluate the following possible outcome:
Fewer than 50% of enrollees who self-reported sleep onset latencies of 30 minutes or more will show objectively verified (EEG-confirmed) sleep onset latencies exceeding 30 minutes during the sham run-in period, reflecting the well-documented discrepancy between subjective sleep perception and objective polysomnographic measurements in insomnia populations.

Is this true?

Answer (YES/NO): NO